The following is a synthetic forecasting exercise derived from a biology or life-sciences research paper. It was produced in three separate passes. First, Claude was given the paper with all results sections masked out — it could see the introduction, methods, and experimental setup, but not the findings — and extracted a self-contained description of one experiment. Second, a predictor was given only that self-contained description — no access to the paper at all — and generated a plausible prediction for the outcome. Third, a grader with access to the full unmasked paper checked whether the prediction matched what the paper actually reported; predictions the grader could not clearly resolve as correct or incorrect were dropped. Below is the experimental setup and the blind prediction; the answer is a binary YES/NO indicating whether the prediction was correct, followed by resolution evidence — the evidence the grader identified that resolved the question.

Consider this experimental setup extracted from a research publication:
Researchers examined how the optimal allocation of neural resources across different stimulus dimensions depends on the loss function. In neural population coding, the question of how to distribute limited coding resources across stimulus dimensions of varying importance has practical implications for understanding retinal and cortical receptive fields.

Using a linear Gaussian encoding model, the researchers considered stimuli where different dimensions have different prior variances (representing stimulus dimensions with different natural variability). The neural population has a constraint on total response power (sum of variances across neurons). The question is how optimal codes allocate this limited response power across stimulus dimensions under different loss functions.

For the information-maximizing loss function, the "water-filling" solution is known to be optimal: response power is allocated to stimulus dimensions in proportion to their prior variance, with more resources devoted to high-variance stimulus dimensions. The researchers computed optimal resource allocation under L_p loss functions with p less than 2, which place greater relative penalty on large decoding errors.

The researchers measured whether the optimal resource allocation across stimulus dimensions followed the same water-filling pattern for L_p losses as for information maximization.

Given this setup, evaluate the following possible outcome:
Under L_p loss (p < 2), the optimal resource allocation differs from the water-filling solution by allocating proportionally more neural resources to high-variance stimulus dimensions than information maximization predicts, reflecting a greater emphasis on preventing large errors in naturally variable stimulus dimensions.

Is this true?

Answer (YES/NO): YES